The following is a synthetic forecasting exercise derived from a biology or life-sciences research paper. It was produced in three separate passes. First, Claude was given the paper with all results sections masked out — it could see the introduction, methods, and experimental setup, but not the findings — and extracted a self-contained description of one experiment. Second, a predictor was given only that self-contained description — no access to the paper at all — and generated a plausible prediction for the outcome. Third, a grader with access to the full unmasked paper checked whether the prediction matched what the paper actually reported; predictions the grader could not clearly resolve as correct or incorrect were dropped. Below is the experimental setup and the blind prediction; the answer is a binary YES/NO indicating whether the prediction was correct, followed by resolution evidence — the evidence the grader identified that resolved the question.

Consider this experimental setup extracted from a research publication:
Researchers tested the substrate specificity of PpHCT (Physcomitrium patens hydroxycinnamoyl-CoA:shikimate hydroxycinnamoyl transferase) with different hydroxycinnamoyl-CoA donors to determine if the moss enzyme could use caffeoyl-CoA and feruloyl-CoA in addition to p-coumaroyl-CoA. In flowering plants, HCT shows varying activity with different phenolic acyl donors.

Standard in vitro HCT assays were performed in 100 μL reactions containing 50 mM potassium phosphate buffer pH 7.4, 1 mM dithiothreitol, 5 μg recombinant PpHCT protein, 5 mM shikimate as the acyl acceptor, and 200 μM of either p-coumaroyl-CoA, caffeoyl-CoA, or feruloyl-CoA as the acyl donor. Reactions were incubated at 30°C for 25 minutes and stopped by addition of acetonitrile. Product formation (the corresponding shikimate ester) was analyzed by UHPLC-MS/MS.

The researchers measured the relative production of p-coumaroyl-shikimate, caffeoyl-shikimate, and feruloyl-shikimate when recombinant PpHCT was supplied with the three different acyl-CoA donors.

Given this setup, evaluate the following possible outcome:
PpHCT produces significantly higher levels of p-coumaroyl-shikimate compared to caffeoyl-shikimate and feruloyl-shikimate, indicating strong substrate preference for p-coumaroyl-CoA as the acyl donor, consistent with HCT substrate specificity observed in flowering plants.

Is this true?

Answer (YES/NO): NO